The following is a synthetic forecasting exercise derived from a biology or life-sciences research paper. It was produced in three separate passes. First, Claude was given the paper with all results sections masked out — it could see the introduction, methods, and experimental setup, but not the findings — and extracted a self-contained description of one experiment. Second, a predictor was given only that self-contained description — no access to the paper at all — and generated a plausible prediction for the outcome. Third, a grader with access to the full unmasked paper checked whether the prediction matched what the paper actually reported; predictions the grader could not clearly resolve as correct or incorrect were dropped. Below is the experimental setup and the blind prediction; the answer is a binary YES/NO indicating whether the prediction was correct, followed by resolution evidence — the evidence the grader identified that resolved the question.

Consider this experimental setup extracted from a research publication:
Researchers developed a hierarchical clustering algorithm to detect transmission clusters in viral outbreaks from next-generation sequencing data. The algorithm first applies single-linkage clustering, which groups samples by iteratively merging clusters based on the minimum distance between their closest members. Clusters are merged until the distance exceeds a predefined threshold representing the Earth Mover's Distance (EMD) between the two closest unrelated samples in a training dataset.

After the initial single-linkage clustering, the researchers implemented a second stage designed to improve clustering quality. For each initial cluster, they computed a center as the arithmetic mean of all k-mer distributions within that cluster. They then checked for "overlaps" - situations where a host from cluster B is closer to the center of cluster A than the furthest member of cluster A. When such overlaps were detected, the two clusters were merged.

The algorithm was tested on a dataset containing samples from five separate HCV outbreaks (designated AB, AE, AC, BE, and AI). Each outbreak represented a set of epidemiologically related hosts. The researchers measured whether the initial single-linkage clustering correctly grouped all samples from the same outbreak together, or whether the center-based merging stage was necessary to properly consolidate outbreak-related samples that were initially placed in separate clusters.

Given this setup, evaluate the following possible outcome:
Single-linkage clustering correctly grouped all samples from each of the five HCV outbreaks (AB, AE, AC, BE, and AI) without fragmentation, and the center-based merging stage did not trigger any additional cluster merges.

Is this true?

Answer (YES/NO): NO